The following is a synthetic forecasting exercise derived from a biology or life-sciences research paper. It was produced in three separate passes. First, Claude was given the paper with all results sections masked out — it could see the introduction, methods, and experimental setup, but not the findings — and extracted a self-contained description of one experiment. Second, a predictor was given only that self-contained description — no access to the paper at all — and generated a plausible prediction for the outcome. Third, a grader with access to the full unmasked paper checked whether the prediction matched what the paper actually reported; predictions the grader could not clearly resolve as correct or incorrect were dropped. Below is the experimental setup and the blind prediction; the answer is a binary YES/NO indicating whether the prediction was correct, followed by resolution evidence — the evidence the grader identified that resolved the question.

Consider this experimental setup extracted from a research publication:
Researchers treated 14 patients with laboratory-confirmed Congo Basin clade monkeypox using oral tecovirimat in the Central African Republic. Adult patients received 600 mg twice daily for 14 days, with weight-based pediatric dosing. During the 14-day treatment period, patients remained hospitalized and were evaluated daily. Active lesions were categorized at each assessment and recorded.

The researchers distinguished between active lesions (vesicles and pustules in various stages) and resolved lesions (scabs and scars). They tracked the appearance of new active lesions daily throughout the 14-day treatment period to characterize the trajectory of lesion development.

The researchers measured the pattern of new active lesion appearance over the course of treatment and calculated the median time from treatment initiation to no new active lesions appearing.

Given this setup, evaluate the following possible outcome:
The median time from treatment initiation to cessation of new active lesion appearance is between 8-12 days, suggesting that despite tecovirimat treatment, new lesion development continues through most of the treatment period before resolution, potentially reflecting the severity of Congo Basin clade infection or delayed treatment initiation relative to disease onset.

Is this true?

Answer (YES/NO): NO